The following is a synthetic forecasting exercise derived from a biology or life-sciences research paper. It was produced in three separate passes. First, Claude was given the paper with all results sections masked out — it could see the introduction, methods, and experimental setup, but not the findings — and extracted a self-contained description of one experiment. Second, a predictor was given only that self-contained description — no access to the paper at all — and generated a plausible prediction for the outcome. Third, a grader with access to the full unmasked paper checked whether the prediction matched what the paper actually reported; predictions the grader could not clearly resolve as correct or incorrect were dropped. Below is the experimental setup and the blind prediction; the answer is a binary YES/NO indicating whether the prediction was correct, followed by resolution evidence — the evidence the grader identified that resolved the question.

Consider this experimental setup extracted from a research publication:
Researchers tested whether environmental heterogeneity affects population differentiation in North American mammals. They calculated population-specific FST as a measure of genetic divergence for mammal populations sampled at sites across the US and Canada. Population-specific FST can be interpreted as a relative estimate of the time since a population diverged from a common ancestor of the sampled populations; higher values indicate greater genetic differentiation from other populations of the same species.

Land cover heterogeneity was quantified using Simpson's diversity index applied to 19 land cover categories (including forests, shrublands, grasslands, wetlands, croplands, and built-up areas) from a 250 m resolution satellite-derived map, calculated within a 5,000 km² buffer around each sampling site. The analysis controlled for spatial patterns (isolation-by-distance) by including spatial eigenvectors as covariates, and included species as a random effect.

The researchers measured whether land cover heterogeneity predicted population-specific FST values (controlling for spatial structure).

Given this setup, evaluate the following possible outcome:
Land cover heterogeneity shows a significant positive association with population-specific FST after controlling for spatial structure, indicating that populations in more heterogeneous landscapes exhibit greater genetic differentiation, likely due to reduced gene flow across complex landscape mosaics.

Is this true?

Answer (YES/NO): NO